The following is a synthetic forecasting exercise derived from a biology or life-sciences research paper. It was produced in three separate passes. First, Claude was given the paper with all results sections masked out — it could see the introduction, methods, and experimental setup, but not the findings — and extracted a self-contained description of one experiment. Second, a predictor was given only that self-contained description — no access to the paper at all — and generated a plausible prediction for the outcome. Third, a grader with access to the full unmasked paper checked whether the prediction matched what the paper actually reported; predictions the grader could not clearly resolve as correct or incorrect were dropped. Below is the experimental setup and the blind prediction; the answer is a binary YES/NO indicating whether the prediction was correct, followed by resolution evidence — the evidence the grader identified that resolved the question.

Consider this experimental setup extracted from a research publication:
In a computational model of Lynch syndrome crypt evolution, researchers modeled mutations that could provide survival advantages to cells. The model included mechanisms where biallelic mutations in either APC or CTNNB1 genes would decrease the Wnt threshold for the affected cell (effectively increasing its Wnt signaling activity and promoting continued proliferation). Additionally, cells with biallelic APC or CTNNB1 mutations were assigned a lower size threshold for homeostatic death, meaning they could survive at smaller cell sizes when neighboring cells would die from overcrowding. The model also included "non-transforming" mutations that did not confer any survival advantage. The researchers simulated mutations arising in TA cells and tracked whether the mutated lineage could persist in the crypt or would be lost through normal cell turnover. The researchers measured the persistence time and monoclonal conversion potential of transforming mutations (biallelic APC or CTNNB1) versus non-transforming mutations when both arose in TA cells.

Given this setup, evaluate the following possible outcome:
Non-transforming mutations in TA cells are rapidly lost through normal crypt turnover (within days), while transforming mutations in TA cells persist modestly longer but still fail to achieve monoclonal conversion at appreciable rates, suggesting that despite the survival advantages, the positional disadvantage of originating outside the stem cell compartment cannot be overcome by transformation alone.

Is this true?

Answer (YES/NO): NO